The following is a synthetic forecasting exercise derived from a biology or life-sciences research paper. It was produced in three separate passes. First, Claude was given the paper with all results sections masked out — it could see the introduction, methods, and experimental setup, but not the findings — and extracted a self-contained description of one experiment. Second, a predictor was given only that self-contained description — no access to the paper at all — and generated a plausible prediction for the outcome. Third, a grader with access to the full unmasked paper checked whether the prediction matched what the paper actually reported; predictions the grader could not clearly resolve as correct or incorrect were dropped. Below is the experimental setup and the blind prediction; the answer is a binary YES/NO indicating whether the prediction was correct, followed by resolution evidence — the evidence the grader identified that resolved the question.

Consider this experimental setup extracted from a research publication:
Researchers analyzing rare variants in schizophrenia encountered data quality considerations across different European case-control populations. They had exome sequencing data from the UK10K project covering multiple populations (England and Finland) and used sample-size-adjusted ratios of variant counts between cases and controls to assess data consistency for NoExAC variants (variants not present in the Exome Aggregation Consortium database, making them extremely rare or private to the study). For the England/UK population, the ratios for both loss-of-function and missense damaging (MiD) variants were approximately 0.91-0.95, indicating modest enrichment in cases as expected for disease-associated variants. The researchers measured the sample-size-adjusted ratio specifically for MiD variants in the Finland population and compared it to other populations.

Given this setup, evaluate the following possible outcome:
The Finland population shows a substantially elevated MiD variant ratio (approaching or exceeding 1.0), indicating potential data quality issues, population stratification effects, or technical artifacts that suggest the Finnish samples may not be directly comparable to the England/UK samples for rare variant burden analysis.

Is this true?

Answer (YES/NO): NO